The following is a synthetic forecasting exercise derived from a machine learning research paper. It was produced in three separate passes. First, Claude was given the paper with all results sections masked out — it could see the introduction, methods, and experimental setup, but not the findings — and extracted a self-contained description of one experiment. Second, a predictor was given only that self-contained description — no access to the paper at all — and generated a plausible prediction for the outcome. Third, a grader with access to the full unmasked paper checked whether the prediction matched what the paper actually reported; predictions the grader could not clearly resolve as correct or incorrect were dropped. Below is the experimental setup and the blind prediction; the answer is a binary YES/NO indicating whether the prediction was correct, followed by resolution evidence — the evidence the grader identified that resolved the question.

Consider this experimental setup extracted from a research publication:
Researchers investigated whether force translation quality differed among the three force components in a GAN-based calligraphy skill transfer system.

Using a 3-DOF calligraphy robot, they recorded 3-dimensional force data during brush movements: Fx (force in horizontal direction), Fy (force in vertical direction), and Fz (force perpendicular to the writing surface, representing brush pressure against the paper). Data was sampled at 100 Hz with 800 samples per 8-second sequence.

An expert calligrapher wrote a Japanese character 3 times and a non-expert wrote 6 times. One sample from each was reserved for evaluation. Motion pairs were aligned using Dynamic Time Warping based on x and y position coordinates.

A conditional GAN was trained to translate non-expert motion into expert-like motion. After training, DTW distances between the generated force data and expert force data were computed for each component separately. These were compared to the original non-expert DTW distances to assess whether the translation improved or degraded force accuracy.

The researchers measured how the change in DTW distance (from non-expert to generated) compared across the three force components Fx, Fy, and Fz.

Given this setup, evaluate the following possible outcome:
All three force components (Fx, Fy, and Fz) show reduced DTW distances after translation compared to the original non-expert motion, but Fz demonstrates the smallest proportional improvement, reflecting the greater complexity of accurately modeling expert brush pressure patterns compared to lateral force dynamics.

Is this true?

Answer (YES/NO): NO